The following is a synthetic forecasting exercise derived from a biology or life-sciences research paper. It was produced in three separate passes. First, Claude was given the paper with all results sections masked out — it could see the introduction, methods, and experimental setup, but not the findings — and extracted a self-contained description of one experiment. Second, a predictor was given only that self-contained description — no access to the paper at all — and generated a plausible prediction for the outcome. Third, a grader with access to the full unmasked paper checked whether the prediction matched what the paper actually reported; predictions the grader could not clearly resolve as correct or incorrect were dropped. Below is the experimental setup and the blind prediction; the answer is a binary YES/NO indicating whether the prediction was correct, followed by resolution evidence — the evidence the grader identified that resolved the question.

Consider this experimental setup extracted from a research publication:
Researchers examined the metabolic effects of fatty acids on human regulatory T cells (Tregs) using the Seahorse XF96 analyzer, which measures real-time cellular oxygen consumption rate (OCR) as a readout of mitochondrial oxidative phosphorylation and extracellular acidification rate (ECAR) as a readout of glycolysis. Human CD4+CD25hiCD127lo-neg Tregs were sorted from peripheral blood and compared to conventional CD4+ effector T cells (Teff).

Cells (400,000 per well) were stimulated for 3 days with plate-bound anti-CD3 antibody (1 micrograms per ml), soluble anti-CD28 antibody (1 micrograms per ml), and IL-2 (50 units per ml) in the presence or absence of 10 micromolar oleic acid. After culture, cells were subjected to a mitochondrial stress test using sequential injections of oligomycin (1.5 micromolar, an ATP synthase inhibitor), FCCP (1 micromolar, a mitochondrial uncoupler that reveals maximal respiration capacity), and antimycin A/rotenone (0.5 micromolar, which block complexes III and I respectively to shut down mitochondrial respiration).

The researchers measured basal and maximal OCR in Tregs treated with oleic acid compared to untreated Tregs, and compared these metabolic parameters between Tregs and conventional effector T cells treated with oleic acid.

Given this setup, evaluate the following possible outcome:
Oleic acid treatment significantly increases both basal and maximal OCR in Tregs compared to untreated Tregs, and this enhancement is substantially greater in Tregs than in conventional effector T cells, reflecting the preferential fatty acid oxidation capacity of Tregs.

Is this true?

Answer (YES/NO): NO